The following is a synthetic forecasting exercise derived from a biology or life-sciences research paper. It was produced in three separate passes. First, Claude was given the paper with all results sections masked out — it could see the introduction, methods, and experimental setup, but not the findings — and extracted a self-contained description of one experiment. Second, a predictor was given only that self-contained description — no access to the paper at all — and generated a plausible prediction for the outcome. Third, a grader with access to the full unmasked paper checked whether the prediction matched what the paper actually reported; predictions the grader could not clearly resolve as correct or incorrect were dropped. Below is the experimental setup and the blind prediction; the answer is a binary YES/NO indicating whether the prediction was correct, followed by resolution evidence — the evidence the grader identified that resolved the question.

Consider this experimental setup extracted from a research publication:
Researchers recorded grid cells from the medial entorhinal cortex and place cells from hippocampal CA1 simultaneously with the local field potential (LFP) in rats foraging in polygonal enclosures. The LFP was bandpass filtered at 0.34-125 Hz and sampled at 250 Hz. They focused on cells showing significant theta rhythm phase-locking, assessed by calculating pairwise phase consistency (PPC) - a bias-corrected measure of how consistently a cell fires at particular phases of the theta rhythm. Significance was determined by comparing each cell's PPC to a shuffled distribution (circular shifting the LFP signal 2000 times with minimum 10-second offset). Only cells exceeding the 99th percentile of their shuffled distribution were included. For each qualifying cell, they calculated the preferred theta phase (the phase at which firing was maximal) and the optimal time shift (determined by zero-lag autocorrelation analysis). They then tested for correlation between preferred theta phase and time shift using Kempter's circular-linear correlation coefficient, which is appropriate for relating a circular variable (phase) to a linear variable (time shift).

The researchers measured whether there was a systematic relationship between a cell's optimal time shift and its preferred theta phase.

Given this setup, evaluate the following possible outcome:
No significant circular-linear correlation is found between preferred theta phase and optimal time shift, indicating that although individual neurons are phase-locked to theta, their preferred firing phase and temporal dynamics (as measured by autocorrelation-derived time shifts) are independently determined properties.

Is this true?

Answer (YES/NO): NO